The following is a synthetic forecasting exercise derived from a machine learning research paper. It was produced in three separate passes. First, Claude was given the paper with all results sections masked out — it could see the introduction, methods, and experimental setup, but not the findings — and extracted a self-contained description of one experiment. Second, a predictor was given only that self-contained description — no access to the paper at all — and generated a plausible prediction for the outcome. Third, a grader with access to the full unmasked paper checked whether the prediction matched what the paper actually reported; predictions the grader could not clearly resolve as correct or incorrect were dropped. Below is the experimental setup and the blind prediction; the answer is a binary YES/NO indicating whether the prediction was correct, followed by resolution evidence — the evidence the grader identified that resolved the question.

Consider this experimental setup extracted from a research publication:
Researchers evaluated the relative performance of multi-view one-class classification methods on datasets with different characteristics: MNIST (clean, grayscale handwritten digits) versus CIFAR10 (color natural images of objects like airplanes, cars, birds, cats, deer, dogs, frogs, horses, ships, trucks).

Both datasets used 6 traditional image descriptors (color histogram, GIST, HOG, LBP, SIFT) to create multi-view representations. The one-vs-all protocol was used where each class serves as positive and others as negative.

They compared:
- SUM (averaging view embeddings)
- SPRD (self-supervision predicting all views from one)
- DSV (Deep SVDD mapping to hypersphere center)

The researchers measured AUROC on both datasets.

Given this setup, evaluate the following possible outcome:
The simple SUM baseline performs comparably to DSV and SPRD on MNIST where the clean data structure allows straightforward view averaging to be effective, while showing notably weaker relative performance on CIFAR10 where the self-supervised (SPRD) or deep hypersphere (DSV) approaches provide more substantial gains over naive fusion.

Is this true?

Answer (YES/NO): NO